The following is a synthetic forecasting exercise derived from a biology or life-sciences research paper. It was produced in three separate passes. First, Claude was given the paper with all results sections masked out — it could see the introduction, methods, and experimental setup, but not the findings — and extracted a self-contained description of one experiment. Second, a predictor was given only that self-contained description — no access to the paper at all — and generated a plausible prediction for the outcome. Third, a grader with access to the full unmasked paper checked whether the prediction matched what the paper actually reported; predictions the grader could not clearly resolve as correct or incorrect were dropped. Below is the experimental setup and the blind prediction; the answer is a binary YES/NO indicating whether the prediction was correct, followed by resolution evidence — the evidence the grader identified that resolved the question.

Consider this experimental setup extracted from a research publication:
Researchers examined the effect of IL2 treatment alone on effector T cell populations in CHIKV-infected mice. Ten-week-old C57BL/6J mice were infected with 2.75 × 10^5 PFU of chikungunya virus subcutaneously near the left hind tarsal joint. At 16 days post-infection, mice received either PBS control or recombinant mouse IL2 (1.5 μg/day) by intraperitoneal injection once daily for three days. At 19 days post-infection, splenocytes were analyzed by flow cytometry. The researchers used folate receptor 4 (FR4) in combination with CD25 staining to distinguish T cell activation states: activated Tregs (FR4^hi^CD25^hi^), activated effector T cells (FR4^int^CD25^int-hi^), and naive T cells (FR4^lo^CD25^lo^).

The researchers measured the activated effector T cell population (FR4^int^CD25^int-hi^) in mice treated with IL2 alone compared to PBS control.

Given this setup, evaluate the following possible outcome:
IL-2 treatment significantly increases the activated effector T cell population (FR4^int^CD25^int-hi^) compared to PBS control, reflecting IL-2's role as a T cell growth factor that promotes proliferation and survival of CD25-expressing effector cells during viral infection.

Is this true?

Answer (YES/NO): NO